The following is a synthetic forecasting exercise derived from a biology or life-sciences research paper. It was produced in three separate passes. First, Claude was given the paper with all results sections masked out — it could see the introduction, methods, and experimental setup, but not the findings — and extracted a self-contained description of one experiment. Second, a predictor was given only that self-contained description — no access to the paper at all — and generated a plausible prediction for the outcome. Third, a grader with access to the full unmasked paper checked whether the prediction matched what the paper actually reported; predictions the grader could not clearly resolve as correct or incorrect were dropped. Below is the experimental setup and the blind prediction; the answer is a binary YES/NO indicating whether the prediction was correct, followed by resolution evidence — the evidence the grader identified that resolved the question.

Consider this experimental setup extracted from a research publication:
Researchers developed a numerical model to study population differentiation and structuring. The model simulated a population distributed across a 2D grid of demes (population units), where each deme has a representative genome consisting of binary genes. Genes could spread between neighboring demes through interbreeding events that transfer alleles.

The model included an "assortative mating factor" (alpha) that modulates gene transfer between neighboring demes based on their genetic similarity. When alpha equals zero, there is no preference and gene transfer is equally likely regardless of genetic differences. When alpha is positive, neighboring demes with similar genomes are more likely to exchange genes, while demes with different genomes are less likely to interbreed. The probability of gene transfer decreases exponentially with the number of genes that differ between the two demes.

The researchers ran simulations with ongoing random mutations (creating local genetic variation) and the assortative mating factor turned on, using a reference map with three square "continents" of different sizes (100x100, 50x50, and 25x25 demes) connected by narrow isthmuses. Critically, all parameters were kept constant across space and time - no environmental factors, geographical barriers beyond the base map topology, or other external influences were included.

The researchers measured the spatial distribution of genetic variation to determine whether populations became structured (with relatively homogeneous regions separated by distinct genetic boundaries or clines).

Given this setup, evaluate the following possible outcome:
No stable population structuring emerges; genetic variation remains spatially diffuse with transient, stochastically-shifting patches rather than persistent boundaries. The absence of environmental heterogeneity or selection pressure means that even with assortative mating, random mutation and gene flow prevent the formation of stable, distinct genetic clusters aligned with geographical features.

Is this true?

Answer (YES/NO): NO